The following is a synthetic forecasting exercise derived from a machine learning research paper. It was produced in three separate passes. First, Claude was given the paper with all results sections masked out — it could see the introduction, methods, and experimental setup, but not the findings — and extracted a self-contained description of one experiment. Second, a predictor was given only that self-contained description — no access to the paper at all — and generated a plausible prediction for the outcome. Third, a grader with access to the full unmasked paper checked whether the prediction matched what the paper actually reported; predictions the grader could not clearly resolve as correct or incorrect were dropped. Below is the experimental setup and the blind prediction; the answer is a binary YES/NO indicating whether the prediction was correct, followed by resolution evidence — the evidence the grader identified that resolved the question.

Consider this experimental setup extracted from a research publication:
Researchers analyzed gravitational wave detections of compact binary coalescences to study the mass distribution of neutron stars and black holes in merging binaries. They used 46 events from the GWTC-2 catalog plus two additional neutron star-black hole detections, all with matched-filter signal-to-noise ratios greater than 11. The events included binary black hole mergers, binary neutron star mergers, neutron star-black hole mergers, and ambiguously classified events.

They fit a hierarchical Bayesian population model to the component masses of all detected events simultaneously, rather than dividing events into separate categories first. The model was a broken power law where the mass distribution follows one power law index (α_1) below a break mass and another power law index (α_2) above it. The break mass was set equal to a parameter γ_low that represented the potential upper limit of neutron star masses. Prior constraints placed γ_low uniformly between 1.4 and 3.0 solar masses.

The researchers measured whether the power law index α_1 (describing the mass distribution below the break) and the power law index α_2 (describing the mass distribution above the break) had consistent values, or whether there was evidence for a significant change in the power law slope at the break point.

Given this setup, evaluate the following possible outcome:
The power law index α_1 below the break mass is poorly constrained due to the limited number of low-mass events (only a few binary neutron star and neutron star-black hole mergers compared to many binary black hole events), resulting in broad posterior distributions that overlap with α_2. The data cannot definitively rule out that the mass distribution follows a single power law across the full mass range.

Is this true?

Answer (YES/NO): NO